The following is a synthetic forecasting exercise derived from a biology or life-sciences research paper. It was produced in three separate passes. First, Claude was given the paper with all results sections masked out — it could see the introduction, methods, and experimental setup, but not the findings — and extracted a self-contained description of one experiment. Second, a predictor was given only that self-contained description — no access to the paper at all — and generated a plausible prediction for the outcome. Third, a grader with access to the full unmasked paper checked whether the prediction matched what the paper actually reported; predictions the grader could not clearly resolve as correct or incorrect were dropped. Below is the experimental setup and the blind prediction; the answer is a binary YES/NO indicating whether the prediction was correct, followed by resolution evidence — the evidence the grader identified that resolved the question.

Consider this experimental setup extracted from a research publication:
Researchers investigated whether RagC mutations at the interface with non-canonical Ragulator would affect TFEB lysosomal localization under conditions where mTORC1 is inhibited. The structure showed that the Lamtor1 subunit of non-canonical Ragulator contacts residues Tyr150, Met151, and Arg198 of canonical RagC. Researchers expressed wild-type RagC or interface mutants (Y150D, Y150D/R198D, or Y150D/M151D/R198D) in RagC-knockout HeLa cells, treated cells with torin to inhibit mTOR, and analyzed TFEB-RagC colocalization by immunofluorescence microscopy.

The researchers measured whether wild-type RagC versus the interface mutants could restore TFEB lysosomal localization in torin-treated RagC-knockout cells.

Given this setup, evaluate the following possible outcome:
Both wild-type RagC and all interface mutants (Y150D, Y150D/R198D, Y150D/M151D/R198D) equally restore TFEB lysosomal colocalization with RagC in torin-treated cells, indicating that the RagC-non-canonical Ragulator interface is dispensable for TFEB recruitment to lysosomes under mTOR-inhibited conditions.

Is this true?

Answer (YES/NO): NO